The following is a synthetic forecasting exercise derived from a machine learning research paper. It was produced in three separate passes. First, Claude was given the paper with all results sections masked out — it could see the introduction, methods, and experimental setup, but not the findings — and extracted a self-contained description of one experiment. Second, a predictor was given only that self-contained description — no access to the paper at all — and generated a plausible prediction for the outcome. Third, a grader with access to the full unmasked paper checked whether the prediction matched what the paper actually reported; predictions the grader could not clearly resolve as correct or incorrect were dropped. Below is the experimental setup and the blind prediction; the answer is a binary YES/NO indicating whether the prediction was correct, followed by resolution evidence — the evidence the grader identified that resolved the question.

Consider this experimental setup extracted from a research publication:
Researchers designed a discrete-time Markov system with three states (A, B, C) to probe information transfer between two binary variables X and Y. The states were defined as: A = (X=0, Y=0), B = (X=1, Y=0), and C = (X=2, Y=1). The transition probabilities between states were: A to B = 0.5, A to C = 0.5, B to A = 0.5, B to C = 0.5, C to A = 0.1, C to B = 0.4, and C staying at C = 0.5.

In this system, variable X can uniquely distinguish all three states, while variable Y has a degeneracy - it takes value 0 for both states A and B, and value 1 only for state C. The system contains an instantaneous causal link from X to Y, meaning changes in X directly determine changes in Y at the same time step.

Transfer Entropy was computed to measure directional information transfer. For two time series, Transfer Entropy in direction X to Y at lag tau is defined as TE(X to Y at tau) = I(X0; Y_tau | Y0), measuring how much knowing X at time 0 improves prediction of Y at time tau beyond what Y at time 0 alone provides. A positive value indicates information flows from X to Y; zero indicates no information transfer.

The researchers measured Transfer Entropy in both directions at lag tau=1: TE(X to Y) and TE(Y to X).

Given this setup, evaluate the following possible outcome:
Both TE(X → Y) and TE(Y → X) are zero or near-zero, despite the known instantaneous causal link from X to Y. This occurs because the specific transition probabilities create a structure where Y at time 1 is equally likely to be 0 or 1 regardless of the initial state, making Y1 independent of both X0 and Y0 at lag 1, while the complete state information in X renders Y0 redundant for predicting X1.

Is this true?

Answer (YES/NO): NO